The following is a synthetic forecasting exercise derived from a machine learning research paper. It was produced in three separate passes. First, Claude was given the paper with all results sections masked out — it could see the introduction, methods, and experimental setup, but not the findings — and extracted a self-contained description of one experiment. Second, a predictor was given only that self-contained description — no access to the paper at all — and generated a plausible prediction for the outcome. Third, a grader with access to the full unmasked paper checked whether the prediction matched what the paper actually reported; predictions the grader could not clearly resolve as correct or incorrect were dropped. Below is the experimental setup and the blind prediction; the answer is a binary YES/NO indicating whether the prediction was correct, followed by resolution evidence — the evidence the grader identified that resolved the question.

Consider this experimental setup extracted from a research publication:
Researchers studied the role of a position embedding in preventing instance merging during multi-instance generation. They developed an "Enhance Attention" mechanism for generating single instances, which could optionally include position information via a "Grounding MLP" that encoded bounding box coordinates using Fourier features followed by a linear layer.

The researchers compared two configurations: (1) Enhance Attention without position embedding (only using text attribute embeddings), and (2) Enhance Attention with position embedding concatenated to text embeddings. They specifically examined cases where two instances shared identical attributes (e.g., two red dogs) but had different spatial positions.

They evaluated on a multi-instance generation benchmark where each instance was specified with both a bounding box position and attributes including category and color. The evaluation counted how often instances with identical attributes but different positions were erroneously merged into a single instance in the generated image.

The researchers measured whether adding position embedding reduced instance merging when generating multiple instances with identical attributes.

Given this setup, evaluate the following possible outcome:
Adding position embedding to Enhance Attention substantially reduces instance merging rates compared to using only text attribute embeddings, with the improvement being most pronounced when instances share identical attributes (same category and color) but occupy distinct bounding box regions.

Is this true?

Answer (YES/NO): YES